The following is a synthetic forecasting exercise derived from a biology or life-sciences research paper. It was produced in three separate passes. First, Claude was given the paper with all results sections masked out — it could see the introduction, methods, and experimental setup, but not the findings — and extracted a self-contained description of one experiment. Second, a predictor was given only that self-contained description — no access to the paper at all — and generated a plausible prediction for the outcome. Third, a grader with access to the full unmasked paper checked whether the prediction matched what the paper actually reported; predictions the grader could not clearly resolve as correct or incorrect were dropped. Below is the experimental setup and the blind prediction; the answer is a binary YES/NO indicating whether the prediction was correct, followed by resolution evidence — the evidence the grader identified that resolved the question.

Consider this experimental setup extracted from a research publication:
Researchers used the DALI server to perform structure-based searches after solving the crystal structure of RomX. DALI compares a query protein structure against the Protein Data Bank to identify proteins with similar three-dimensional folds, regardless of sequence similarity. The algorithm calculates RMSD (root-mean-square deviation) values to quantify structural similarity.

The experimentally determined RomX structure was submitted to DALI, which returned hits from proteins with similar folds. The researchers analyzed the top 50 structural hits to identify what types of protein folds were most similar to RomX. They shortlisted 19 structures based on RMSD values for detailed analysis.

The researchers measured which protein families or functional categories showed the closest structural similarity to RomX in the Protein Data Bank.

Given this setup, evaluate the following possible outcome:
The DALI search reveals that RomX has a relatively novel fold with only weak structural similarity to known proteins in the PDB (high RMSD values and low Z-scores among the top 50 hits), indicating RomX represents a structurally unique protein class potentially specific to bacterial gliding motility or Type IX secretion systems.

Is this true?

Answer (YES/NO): NO